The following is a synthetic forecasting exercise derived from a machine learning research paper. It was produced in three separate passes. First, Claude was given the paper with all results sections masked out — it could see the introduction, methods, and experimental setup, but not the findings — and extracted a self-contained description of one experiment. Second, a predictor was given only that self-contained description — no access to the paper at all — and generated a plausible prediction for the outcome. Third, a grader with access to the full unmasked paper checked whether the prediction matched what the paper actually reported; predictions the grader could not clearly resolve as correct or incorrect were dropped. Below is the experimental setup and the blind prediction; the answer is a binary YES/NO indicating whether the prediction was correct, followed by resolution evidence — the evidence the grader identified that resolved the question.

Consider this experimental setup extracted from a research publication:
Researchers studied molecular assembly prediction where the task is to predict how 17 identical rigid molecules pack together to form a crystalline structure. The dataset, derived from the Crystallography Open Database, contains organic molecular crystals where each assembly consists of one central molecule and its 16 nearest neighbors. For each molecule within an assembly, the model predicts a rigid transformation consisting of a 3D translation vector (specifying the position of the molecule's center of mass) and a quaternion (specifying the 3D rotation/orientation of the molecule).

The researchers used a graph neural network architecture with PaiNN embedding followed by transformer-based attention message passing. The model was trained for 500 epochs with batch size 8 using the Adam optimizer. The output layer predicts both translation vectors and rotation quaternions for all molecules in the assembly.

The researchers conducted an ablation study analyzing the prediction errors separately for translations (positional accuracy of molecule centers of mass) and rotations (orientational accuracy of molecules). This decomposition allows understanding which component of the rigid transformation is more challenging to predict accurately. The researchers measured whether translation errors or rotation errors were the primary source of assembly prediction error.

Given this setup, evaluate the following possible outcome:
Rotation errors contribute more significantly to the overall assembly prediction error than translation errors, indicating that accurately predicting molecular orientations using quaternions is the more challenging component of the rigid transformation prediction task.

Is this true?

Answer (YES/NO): NO